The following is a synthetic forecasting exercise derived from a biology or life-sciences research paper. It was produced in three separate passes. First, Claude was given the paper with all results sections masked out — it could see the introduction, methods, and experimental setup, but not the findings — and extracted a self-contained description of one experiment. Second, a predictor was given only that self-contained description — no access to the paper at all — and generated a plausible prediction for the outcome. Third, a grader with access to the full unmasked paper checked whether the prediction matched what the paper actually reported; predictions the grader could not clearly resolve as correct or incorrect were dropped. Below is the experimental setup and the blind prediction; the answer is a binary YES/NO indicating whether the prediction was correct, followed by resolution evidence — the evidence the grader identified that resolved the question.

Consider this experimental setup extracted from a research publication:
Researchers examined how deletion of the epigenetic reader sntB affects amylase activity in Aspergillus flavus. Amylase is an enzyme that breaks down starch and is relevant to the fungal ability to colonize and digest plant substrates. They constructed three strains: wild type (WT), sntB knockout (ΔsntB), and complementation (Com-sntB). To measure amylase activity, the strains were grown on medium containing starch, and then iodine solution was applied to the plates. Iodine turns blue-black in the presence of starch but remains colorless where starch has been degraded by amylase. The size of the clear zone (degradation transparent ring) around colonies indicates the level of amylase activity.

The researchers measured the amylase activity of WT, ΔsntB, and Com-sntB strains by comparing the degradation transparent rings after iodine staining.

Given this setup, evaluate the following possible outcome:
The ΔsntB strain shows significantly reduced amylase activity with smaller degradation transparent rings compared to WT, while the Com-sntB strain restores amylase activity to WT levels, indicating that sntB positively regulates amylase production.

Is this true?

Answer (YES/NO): YES